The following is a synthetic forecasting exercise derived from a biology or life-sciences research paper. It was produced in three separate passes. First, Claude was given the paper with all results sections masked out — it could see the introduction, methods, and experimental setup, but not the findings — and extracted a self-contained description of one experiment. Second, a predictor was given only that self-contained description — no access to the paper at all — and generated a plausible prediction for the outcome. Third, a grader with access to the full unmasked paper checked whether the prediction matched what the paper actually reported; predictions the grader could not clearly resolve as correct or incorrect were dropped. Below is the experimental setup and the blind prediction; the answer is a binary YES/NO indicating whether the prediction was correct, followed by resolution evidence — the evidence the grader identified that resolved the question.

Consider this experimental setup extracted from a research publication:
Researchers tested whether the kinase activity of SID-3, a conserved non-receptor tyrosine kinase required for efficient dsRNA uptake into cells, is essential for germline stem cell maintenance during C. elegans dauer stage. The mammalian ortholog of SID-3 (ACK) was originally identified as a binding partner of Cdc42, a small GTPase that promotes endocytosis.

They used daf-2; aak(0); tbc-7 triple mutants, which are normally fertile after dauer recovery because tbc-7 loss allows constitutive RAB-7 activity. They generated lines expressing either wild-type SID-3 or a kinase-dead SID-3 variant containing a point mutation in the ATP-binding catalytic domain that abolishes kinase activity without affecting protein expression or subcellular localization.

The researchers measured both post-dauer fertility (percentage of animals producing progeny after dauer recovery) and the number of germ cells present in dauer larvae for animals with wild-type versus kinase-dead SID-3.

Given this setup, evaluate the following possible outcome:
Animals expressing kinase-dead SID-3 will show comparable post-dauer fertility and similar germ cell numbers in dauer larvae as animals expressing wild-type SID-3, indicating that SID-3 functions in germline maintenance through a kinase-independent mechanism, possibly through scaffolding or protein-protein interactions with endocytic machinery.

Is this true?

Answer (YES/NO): NO